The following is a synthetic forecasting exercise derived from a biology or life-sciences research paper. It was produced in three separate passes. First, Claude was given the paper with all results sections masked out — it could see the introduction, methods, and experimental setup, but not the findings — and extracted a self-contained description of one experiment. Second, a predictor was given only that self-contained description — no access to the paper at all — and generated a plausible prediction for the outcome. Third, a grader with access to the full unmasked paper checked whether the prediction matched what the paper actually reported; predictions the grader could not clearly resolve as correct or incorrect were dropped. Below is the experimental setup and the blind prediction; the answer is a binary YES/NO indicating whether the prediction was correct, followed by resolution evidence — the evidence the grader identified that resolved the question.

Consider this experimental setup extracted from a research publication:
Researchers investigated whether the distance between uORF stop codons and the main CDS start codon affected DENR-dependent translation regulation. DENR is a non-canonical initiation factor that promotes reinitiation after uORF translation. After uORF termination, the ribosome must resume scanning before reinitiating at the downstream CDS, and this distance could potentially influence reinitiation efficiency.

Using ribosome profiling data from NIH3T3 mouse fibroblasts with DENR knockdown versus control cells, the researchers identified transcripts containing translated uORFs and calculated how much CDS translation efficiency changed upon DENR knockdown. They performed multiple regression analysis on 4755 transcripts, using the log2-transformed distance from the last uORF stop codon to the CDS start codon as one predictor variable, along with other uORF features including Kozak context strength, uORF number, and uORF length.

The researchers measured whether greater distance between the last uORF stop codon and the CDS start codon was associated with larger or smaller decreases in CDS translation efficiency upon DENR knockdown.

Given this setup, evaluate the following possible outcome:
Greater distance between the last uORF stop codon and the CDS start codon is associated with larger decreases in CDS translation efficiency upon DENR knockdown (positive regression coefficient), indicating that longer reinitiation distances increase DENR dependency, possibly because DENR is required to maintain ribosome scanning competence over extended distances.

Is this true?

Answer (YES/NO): NO